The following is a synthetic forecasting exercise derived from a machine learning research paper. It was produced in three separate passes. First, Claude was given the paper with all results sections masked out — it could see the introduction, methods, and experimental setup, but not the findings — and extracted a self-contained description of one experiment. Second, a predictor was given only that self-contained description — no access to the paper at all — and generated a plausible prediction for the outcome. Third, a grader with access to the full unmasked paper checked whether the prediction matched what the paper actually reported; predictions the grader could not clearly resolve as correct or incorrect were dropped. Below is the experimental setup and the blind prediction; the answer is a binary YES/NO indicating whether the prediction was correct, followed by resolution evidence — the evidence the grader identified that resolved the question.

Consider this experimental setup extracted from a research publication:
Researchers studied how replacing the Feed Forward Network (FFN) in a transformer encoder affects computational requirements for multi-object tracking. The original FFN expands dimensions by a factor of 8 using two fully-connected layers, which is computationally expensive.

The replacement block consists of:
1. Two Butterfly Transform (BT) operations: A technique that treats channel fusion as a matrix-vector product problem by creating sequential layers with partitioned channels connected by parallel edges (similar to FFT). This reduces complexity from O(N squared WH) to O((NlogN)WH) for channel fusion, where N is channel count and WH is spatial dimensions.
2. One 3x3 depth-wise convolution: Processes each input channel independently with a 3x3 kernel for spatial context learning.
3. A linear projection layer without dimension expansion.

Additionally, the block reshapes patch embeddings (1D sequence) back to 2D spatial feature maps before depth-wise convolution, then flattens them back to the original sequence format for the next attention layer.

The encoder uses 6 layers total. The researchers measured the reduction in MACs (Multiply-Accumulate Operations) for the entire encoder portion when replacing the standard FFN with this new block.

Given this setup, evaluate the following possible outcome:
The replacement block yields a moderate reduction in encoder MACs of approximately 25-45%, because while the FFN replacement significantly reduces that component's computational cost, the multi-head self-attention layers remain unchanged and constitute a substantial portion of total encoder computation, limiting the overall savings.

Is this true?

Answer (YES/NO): NO